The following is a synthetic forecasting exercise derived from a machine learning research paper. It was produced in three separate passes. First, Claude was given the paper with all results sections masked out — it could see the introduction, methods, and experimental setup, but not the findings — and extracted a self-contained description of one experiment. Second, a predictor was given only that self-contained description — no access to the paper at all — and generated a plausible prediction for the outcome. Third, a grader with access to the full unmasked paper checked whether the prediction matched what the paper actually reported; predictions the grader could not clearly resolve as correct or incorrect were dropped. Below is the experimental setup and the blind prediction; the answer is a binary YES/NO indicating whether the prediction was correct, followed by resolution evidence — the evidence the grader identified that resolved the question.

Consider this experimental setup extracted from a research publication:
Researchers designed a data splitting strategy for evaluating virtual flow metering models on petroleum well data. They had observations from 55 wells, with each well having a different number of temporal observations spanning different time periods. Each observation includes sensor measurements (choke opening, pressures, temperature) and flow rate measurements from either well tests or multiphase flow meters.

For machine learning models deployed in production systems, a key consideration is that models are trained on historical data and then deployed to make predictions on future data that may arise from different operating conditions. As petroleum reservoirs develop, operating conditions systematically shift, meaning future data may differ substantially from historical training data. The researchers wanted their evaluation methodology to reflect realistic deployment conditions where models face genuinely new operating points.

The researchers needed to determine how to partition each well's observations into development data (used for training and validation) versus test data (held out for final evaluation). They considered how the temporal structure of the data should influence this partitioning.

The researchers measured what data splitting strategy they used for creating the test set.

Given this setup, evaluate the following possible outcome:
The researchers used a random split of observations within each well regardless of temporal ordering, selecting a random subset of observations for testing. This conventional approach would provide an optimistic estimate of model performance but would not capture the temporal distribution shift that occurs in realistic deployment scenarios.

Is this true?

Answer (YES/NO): NO